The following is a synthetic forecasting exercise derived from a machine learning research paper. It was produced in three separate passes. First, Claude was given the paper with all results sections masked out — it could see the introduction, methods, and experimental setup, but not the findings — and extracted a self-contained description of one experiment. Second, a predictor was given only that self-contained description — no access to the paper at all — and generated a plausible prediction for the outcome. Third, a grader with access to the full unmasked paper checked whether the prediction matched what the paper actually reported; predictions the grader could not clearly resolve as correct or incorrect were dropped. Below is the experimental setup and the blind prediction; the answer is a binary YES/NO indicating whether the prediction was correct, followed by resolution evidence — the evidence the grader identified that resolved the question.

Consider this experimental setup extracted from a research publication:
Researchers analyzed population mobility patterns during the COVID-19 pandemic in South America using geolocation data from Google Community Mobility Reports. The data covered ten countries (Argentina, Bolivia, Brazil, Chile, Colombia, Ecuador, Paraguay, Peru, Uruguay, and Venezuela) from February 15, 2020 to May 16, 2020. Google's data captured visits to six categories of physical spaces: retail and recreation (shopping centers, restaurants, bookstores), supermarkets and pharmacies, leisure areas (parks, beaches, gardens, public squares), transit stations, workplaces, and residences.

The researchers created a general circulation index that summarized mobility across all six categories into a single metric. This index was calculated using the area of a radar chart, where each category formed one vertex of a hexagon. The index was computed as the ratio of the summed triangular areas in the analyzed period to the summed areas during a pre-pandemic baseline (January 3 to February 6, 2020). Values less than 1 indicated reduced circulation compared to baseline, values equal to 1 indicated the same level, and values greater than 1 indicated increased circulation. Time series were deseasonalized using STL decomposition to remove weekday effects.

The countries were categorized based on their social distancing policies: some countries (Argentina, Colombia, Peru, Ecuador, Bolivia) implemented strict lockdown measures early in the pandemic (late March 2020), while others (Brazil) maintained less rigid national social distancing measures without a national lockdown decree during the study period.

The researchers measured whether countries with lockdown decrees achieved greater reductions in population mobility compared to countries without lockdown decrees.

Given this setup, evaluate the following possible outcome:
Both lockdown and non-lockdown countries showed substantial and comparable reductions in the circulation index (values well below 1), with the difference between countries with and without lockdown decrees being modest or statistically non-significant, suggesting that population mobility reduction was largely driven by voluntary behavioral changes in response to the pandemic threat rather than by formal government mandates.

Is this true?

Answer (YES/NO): NO